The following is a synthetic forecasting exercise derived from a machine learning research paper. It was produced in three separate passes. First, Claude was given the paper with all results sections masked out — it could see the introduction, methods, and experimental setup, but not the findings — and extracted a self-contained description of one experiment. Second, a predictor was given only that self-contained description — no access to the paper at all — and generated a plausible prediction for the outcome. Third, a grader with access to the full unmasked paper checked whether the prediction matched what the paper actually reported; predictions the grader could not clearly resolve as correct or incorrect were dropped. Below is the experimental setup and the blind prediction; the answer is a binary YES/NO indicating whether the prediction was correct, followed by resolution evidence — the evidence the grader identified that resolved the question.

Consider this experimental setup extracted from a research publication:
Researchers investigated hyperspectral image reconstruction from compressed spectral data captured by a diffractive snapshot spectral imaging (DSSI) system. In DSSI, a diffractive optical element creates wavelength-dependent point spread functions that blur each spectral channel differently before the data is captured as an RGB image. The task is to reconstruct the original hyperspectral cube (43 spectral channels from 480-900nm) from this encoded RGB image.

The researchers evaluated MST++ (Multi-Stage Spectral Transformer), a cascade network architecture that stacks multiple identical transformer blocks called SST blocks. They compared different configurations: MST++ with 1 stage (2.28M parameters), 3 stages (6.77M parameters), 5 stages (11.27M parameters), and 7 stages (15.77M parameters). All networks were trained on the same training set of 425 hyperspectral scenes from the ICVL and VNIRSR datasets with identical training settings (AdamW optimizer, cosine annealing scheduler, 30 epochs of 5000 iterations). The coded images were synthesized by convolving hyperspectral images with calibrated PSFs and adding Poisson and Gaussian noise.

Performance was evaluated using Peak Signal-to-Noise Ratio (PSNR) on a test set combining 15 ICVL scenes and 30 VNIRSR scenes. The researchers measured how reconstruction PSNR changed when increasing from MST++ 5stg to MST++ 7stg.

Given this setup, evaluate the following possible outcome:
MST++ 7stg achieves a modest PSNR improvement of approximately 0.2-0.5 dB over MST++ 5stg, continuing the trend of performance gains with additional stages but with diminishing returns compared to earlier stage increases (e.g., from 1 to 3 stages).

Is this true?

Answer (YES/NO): NO